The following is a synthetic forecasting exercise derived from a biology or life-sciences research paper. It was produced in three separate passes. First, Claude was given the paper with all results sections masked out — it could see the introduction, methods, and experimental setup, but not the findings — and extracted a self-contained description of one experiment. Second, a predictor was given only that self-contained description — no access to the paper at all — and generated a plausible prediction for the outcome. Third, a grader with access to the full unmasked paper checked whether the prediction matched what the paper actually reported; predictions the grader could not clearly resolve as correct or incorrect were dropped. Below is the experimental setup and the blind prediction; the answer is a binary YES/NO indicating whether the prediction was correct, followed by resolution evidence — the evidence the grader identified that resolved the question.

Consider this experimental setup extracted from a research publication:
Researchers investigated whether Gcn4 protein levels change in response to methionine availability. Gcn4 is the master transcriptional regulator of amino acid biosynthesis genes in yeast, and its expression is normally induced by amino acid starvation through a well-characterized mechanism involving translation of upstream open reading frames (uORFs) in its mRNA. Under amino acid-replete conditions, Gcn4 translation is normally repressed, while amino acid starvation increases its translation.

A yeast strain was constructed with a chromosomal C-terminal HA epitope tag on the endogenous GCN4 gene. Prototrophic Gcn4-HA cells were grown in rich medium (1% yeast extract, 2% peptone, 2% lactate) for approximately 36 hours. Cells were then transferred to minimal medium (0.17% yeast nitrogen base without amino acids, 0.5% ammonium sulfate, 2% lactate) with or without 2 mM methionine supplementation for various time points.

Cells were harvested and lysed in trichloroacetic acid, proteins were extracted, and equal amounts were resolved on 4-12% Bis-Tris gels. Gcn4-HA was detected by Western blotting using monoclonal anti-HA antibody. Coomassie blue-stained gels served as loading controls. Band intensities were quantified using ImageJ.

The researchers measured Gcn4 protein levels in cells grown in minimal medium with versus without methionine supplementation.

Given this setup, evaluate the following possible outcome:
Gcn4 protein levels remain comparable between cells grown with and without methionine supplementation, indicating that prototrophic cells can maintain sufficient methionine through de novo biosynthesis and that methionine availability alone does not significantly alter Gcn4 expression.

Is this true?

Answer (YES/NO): NO